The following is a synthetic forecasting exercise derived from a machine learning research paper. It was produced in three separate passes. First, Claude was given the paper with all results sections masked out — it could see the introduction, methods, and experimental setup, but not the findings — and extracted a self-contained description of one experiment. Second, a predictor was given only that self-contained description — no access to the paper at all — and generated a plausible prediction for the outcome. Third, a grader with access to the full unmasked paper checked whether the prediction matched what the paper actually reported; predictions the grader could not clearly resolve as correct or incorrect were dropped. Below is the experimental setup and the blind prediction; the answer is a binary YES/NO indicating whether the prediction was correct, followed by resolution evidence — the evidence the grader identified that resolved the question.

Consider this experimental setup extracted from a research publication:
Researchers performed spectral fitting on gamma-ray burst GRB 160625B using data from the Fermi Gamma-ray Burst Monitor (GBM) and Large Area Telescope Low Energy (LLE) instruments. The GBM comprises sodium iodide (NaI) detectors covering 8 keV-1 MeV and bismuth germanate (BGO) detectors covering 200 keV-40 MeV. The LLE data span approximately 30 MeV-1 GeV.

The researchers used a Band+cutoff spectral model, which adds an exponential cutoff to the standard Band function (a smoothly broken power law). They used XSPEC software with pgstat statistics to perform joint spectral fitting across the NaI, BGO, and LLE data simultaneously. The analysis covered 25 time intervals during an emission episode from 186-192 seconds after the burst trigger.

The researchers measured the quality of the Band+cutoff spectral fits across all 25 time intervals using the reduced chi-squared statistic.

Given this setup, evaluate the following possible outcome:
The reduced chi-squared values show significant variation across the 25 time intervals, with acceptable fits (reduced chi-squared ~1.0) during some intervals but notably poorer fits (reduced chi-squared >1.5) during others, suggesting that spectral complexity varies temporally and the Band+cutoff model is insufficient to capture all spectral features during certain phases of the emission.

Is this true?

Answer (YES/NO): NO